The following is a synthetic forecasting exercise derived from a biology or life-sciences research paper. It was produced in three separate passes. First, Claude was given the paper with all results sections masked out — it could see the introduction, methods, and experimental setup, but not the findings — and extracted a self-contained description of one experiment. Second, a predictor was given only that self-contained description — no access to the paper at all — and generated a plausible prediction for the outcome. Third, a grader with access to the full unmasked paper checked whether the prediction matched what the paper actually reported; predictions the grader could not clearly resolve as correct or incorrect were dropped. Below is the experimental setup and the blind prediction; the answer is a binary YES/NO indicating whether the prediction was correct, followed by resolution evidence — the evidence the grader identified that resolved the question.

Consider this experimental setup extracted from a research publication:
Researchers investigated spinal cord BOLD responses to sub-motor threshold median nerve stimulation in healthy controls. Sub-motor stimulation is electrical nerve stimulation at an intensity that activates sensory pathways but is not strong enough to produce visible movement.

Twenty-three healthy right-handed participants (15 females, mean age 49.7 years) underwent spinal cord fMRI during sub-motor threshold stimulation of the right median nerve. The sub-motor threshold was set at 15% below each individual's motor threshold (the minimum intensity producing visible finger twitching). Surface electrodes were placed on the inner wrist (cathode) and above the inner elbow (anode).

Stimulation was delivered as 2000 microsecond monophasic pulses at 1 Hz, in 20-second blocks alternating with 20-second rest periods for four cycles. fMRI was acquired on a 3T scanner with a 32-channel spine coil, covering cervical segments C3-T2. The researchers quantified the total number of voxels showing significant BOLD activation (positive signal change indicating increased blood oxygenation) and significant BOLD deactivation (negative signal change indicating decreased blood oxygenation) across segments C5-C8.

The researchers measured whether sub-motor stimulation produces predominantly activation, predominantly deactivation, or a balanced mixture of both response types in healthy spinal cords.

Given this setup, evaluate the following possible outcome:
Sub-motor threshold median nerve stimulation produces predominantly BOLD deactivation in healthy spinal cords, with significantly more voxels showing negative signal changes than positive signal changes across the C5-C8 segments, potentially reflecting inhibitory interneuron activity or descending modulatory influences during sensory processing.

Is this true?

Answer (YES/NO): YES